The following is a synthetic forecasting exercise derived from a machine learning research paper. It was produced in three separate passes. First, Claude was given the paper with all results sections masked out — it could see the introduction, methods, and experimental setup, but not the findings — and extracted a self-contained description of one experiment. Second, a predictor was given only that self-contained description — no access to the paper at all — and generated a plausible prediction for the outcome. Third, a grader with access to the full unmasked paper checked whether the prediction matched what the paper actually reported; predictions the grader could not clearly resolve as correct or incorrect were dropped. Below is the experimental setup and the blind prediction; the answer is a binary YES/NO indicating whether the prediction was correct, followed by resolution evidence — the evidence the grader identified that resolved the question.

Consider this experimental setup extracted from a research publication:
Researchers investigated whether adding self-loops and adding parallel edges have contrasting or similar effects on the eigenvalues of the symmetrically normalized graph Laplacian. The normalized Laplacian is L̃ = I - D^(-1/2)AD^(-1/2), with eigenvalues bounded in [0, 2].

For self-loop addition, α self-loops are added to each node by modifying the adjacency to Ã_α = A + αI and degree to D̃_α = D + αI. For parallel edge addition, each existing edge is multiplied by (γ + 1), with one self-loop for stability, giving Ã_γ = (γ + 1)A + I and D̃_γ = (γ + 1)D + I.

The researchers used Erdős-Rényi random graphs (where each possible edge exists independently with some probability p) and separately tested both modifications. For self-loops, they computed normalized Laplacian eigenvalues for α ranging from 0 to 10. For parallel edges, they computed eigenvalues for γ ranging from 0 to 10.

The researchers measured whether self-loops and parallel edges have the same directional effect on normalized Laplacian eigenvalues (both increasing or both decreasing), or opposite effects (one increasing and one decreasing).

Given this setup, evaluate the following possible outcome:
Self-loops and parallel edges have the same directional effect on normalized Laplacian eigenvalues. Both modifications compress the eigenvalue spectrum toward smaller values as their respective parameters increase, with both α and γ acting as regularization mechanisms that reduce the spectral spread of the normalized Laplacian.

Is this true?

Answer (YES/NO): NO